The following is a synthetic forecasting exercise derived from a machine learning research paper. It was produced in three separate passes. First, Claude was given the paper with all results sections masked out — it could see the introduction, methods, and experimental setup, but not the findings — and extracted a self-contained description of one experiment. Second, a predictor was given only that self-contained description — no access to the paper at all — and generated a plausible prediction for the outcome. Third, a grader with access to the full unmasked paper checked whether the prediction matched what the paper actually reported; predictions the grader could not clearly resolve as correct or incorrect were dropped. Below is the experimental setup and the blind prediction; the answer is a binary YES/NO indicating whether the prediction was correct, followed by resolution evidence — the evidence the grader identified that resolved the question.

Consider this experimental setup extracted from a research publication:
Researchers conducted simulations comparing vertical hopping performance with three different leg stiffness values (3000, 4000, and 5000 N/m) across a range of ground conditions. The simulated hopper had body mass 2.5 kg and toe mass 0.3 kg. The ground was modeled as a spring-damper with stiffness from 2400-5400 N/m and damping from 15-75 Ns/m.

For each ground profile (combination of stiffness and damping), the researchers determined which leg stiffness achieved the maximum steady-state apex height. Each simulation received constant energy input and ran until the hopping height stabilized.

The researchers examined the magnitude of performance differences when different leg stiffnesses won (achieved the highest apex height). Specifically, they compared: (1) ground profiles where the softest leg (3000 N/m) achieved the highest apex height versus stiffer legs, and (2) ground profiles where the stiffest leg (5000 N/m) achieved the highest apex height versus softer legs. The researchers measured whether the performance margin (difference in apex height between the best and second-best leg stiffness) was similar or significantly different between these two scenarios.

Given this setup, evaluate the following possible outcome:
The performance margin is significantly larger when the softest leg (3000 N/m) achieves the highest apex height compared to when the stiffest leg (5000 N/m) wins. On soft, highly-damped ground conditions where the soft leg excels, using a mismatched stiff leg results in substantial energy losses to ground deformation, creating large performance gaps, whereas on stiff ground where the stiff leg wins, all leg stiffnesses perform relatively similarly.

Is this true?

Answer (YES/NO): NO